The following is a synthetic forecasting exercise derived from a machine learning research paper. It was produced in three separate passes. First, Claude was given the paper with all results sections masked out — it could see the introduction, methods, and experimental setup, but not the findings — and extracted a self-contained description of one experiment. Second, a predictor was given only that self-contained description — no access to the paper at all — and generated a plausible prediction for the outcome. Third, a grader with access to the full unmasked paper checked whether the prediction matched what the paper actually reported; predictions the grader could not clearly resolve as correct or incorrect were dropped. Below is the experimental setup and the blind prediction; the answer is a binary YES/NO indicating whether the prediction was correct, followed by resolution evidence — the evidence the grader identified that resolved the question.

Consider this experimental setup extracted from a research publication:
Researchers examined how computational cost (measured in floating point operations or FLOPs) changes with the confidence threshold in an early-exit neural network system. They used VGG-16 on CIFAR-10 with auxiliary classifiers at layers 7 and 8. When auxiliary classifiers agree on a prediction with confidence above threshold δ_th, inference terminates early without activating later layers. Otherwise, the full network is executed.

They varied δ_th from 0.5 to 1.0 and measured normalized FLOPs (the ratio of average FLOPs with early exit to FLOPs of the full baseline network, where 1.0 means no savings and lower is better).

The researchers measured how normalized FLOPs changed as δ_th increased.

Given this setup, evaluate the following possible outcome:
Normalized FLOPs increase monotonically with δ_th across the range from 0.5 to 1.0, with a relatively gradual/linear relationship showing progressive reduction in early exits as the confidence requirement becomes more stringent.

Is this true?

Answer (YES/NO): NO